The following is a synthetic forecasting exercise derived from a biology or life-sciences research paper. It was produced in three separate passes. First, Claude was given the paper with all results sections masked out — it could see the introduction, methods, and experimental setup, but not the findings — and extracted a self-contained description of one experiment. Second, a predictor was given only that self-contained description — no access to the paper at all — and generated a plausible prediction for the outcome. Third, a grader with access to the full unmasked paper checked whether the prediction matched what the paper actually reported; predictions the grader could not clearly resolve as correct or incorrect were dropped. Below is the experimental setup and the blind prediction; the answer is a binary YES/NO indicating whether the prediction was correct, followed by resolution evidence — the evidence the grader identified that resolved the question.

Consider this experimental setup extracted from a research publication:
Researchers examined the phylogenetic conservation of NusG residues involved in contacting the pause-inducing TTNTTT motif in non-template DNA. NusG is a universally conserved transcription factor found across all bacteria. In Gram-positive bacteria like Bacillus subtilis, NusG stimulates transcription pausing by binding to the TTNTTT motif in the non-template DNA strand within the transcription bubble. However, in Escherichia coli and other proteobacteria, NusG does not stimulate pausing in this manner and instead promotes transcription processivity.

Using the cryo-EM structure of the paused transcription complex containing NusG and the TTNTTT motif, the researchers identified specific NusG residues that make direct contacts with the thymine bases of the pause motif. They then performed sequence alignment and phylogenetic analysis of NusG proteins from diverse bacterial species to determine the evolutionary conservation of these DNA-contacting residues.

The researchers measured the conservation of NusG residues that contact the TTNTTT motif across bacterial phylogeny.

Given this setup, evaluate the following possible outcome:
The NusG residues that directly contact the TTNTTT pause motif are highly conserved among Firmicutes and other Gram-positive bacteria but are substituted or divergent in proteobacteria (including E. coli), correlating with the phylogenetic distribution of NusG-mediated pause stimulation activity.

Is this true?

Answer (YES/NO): NO